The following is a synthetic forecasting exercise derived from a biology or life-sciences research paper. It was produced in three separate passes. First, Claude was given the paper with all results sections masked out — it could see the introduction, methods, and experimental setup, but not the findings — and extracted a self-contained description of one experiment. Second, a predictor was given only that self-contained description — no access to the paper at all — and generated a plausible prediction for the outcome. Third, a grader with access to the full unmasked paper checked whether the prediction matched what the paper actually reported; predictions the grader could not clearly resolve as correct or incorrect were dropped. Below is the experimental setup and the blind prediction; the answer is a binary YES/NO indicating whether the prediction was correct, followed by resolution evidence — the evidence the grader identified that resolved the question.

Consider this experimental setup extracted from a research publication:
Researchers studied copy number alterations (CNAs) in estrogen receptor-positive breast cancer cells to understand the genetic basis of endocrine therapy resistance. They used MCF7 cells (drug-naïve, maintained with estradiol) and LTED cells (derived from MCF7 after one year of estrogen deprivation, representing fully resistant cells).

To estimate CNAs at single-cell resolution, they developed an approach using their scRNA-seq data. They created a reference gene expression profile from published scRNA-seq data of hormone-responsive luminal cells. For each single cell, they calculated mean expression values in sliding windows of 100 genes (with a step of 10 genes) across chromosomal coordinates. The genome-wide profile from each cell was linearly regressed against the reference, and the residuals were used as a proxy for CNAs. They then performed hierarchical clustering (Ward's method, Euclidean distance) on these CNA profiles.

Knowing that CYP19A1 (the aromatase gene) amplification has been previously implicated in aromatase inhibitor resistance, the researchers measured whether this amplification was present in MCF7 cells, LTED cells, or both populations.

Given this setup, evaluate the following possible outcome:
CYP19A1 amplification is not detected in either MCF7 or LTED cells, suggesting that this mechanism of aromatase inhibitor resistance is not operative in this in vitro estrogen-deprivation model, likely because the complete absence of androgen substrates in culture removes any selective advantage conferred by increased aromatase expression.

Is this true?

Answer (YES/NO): NO